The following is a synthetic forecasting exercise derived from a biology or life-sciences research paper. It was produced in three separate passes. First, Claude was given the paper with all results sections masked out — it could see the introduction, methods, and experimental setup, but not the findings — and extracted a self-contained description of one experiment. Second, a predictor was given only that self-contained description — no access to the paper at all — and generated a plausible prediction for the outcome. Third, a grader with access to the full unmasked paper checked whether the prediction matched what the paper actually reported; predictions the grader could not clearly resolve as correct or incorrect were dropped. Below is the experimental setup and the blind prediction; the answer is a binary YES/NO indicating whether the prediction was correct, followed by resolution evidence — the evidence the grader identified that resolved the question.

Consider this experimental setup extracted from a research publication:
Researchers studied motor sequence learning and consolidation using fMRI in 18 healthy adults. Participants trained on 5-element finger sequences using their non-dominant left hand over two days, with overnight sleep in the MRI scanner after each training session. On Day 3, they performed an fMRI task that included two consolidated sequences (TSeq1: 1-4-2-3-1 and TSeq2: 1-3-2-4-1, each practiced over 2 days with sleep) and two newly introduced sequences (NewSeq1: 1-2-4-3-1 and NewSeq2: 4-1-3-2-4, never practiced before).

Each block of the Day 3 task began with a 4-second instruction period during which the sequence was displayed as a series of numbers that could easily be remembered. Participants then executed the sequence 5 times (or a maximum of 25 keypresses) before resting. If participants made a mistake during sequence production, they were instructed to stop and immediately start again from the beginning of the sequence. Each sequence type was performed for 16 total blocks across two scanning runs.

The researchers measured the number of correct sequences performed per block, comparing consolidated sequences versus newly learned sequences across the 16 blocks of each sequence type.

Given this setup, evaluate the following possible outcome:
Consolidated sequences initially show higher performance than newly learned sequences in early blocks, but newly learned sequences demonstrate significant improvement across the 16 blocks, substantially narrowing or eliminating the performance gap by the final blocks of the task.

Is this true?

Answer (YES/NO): NO